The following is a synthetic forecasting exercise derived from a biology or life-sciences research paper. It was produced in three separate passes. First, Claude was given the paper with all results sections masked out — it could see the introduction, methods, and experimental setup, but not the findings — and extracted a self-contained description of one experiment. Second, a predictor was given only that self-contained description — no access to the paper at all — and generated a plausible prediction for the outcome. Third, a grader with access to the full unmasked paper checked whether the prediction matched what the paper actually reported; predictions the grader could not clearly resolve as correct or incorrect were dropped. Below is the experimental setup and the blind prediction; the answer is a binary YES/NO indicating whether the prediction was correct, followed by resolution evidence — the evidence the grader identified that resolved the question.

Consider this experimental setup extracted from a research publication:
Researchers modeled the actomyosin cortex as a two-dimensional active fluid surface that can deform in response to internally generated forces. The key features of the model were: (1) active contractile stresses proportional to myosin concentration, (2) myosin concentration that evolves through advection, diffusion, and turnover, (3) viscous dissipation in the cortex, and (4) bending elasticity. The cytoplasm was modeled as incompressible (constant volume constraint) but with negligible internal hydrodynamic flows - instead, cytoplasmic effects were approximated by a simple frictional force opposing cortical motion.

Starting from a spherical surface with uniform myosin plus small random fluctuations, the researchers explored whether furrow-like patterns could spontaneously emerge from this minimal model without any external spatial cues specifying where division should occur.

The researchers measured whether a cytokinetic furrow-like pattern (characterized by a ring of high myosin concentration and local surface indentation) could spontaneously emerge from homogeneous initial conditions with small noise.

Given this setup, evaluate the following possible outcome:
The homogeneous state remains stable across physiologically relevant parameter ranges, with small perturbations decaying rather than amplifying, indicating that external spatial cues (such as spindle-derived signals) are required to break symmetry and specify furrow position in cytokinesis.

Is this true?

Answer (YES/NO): NO